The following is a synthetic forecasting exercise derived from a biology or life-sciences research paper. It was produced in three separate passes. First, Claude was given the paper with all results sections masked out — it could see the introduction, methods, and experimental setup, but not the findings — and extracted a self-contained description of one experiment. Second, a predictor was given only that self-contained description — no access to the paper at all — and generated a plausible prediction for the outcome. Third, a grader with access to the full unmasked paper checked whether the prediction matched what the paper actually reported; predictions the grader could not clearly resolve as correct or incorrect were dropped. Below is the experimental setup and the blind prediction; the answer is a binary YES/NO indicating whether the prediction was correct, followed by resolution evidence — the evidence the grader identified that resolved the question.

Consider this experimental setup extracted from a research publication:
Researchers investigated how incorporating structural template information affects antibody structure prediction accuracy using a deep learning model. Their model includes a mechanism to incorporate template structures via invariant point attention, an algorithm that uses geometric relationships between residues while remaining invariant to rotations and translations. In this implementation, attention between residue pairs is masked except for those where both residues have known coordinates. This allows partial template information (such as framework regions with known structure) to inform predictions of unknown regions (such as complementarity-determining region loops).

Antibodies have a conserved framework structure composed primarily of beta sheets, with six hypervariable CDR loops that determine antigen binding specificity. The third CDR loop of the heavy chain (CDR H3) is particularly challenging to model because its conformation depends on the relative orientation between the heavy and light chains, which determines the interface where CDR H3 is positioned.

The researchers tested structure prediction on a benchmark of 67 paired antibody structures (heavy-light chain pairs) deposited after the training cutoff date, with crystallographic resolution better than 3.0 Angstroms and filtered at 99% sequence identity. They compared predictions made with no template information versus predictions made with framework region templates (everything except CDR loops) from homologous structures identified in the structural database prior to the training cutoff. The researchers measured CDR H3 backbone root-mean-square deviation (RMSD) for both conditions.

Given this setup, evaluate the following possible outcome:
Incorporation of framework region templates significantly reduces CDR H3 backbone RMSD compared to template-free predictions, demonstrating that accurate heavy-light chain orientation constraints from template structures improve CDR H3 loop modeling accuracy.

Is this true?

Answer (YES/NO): NO